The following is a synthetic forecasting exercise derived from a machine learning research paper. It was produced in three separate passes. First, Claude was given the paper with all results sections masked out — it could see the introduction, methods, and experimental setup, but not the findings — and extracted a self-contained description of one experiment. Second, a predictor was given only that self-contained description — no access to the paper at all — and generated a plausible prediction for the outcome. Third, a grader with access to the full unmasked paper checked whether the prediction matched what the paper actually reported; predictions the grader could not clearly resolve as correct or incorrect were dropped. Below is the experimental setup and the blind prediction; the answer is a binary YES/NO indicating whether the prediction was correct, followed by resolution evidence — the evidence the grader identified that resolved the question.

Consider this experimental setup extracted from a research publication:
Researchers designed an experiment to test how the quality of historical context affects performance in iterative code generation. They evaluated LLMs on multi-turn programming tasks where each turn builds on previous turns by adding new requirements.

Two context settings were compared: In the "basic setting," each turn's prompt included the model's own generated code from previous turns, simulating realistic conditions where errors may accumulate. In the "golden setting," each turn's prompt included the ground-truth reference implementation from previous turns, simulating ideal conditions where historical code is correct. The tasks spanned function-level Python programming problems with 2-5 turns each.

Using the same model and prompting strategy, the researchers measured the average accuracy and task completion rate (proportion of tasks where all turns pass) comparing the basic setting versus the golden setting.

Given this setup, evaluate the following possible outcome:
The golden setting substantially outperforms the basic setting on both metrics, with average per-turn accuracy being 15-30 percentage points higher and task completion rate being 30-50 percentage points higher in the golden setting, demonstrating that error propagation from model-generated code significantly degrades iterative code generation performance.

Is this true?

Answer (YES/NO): NO